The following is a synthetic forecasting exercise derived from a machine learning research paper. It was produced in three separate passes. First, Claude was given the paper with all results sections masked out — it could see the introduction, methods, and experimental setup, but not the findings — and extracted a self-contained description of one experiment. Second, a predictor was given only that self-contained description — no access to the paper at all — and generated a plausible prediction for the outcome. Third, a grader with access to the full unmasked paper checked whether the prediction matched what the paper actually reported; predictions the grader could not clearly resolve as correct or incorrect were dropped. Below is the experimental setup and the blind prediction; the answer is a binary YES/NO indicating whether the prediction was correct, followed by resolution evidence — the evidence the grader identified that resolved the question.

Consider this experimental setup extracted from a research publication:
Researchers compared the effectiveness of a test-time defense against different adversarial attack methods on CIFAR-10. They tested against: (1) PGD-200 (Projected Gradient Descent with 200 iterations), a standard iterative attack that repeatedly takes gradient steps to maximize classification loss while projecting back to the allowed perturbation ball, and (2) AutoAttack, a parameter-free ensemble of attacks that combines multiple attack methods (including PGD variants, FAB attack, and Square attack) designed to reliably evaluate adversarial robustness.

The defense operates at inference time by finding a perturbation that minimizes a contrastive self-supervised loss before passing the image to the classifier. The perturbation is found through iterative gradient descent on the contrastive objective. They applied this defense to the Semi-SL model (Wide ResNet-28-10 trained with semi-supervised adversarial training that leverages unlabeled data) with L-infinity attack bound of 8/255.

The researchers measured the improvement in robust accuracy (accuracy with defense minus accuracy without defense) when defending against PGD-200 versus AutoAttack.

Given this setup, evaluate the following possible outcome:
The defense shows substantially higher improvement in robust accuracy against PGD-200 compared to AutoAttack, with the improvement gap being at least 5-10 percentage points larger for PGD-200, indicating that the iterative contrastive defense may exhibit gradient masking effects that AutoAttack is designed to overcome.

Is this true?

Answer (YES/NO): NO